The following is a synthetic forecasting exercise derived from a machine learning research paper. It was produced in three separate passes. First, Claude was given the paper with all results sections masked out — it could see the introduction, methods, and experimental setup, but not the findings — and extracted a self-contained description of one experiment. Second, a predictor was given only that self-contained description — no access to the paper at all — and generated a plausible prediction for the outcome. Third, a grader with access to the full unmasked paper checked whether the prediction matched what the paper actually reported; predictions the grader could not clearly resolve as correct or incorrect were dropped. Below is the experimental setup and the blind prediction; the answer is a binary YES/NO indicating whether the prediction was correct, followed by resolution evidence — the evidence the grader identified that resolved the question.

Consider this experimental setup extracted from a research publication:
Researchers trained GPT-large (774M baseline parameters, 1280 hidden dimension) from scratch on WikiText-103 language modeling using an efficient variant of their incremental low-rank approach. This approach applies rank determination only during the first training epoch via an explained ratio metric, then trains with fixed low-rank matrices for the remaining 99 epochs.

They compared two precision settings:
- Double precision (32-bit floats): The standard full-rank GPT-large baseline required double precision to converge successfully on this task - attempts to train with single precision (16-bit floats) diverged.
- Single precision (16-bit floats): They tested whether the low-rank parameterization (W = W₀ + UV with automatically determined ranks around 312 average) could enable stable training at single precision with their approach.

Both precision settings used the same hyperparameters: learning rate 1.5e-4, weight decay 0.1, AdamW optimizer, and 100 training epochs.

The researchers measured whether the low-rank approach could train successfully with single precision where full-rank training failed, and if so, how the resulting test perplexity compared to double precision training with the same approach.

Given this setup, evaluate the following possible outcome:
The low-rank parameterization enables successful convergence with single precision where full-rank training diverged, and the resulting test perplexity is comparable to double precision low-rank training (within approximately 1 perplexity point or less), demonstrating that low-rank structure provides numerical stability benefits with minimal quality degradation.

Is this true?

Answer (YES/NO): YES